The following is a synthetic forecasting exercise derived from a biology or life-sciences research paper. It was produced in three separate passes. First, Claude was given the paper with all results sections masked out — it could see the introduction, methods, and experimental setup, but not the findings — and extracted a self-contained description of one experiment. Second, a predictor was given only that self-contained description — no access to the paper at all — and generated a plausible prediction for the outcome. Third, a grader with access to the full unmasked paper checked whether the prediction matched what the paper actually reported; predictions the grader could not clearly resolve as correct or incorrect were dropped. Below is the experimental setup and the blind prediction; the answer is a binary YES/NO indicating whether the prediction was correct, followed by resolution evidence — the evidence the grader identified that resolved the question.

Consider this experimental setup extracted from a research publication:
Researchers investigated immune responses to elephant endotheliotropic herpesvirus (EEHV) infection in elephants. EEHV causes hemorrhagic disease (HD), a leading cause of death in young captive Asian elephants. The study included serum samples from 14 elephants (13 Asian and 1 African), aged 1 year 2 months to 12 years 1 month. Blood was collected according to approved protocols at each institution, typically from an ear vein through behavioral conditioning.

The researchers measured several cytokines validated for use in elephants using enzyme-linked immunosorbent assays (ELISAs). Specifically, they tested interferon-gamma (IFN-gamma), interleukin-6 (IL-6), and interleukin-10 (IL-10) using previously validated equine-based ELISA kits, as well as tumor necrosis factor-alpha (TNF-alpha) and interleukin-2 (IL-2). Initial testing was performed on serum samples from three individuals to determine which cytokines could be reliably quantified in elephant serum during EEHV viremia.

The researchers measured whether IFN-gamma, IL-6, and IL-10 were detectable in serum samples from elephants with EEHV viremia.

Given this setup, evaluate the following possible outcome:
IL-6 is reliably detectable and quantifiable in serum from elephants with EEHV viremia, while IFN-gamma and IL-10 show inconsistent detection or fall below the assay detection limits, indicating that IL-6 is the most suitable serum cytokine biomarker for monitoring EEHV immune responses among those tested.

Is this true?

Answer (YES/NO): NO